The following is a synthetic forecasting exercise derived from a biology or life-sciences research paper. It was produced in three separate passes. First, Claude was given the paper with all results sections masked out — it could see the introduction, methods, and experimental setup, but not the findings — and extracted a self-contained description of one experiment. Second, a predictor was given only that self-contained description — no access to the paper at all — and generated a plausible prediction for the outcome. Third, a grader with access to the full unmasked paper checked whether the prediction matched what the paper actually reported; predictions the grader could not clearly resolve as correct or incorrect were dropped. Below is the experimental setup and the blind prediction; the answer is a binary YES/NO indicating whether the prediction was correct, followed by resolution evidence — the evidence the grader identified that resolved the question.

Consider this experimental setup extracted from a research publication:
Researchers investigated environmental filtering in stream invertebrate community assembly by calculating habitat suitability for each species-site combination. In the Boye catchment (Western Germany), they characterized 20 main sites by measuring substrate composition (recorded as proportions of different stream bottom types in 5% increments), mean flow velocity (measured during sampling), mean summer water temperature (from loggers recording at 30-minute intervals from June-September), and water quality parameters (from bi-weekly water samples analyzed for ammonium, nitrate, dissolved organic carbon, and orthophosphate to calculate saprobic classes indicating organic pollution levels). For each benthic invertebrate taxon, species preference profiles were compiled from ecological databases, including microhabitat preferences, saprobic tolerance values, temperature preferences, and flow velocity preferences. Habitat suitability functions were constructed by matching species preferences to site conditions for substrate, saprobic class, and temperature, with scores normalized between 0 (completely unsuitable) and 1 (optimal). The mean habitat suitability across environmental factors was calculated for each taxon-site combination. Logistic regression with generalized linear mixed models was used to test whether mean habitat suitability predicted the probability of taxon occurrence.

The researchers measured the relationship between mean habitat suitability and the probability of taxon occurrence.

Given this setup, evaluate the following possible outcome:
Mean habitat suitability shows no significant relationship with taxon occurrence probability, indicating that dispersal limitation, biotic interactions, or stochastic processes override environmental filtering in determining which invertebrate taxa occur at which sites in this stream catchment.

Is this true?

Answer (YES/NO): NO